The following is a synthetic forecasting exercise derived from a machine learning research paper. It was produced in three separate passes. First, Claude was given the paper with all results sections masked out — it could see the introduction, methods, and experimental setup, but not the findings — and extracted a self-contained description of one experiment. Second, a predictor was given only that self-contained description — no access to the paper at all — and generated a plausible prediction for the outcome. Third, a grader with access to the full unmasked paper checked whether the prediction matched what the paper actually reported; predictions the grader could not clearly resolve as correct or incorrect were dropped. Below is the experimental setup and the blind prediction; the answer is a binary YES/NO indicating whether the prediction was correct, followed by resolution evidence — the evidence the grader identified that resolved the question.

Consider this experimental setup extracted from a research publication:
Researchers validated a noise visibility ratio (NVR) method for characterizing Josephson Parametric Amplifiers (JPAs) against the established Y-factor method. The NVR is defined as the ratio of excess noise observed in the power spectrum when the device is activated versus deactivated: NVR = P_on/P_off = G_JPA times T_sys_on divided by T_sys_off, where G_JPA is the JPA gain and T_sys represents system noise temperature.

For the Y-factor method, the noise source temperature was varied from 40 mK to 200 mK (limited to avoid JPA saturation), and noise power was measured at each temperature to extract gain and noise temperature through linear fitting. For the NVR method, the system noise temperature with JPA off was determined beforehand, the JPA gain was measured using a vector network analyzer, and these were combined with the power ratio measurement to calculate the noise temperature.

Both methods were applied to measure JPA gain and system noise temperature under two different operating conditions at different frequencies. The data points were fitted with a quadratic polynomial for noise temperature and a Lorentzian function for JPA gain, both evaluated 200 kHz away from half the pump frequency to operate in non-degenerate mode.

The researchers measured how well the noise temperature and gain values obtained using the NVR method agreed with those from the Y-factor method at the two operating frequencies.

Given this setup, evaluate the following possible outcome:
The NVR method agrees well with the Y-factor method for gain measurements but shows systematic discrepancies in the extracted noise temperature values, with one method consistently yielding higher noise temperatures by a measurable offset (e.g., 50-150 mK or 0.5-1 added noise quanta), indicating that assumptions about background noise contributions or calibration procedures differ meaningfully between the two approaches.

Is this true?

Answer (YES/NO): NO